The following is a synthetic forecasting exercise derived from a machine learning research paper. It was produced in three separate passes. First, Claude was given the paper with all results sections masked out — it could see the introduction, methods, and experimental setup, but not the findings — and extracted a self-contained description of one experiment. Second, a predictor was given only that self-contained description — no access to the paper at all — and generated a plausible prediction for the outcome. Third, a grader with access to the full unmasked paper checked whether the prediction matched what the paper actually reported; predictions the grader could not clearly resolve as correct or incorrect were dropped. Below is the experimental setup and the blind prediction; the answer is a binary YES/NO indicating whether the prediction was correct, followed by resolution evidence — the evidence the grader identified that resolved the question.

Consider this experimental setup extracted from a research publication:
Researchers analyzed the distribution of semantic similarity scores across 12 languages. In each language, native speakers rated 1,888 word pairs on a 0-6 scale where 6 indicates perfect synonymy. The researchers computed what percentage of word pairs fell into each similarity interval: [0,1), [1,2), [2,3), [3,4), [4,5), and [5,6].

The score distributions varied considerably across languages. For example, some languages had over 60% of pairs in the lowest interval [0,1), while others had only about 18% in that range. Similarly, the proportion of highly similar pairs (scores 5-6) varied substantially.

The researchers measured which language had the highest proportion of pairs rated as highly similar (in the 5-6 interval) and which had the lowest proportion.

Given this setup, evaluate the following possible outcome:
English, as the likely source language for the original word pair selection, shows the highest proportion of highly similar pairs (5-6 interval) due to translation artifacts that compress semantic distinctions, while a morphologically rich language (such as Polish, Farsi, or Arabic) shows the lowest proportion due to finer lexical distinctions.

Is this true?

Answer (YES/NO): NO